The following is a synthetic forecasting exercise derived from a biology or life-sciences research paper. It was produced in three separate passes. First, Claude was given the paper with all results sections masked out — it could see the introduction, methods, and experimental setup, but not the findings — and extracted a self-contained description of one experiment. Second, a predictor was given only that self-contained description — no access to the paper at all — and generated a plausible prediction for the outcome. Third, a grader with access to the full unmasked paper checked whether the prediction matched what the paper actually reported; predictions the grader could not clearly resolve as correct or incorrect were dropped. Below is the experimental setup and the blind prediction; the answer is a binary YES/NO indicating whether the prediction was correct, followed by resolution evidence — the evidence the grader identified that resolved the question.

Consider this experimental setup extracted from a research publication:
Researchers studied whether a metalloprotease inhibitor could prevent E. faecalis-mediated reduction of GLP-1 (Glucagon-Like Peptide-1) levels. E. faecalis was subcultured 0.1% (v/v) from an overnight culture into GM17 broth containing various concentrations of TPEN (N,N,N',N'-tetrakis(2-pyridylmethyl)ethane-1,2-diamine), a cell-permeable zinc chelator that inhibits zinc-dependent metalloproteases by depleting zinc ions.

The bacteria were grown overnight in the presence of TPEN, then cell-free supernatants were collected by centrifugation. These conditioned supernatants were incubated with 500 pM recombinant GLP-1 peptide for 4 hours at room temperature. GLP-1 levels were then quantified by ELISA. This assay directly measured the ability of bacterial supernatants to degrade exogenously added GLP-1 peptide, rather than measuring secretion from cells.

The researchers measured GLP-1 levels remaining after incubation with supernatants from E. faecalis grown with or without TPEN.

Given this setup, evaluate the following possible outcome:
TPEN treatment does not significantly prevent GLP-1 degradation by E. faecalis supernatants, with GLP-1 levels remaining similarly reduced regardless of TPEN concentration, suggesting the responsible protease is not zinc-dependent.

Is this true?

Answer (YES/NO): NO